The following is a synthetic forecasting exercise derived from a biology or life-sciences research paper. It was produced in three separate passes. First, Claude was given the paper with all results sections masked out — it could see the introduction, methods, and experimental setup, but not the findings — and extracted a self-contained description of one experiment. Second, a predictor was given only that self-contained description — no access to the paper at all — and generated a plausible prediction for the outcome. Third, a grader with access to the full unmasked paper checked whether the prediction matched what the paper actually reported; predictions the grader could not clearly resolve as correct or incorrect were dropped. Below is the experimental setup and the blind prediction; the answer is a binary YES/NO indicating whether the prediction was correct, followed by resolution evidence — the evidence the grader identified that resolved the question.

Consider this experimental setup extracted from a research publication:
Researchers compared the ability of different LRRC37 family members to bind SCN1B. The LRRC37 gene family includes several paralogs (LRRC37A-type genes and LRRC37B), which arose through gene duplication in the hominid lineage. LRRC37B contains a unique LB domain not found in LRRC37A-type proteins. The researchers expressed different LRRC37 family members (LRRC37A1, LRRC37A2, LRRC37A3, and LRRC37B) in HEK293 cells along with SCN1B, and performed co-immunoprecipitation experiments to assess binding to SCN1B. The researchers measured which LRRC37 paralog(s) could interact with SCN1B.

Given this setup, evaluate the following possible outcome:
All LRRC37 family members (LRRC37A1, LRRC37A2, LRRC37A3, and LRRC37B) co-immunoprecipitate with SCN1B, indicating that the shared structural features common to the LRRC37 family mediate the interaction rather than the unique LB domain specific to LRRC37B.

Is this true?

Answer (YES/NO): NO